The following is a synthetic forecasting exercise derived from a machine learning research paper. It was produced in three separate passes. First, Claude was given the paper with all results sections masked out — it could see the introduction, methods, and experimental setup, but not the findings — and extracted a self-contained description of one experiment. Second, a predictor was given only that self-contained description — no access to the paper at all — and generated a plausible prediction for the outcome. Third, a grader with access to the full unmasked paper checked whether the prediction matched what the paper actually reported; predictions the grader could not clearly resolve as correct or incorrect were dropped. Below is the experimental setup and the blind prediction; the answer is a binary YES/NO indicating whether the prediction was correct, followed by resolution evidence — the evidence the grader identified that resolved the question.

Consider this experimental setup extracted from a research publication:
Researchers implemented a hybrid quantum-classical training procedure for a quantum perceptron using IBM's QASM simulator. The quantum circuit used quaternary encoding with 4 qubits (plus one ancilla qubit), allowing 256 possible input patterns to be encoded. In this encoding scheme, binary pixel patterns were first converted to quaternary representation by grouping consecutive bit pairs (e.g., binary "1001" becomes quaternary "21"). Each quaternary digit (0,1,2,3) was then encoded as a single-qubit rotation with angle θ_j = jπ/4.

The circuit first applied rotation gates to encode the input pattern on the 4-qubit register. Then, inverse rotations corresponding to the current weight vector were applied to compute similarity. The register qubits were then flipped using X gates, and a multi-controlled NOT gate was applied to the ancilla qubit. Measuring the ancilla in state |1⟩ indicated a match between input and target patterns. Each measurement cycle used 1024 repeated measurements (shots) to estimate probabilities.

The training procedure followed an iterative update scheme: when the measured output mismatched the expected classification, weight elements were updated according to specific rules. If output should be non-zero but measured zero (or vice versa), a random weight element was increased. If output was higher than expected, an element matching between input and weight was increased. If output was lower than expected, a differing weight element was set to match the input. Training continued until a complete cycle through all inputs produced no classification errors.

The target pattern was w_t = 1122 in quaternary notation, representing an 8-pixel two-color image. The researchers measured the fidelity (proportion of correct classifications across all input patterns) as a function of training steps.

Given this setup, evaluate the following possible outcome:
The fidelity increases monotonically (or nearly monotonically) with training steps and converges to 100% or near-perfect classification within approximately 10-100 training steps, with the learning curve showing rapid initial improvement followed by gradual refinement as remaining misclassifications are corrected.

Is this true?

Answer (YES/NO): NO